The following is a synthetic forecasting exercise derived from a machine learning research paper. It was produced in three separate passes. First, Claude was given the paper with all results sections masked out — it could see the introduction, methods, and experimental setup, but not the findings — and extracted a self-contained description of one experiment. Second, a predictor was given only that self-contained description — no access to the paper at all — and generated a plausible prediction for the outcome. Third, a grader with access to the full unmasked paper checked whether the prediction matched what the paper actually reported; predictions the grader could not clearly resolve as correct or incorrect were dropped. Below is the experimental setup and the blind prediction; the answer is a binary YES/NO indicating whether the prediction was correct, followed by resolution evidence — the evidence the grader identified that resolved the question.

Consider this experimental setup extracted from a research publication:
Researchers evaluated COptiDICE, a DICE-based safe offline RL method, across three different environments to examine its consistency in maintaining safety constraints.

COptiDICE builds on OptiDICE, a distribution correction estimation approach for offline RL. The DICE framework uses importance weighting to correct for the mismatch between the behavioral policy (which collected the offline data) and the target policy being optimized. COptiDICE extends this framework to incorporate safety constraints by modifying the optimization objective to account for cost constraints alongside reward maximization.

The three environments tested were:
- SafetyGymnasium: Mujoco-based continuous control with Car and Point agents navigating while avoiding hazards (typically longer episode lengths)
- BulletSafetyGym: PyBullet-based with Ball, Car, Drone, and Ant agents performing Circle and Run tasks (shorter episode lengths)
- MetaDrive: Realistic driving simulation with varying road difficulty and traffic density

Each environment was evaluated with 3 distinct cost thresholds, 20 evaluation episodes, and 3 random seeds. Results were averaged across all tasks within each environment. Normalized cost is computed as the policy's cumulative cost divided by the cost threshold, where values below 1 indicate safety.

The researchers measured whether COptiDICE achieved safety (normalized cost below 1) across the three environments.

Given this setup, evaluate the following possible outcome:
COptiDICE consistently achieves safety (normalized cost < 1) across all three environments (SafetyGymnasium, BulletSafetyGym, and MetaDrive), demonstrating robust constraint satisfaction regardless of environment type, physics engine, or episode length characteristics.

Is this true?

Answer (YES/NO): NO